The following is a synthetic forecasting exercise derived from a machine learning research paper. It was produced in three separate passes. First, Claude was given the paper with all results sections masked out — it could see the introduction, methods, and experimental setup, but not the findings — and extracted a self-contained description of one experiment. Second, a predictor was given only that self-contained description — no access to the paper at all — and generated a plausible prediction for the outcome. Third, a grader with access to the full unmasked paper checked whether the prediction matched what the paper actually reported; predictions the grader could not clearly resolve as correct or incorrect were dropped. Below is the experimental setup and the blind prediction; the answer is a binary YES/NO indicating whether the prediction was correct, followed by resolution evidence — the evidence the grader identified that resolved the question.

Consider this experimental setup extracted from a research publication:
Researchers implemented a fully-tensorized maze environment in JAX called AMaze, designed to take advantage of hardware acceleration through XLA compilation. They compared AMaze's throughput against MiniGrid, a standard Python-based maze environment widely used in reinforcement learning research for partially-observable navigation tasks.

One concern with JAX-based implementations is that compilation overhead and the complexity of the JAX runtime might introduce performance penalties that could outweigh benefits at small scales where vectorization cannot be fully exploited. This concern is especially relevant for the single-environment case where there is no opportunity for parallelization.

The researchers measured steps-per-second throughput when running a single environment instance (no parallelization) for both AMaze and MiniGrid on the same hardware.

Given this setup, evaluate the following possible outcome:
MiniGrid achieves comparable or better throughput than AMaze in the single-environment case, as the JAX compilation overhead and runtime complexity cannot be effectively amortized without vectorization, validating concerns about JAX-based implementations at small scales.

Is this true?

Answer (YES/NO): NO